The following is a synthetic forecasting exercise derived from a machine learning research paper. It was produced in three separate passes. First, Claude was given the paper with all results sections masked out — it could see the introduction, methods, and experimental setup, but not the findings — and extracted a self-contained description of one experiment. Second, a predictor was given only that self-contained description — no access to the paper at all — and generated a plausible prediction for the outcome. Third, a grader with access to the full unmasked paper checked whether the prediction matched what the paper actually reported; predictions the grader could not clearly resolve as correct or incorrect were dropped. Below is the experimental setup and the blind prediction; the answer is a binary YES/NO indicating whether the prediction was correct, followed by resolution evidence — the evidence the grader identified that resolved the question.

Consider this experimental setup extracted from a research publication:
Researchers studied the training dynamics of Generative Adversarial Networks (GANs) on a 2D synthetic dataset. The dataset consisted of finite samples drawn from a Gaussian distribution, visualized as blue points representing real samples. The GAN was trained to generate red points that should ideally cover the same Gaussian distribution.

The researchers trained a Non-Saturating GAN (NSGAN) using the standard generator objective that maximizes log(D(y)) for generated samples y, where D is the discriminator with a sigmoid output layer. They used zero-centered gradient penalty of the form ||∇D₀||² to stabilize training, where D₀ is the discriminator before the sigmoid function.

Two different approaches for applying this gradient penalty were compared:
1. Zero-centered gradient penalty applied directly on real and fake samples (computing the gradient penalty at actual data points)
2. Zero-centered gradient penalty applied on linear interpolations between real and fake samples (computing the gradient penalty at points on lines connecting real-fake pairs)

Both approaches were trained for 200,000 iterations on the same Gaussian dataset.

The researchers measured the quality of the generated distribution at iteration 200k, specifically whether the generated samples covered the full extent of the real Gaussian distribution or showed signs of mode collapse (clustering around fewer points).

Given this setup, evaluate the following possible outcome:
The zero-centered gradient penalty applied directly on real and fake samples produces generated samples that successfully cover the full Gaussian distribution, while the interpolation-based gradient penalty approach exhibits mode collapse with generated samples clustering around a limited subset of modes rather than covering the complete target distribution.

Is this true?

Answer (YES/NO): NO